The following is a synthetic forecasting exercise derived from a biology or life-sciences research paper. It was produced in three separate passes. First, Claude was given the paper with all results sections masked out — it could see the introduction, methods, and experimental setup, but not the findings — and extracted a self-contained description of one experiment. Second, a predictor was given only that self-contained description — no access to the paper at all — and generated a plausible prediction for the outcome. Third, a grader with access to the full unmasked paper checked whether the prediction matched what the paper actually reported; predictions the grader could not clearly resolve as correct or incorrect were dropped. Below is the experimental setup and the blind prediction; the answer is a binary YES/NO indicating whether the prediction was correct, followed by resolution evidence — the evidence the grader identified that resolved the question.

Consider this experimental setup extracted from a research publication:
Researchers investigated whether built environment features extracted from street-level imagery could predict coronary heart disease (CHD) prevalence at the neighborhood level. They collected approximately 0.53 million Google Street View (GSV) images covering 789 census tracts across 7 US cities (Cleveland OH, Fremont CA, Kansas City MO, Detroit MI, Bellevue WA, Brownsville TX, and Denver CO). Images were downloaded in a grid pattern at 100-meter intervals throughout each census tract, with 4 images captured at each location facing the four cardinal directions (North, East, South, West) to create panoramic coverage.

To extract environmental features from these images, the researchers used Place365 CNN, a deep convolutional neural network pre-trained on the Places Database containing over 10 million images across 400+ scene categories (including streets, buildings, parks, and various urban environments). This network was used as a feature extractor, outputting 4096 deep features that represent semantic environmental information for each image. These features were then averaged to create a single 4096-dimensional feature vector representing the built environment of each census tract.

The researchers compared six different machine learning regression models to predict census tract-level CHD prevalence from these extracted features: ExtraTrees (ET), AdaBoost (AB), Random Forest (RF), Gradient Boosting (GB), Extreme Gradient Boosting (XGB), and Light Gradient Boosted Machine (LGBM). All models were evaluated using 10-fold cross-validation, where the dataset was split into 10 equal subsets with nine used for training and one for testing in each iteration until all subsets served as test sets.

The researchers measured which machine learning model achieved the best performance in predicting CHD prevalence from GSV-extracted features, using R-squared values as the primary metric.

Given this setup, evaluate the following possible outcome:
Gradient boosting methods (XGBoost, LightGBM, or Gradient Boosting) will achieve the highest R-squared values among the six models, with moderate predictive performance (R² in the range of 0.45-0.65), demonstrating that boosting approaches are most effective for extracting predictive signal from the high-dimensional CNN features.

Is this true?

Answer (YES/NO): NO